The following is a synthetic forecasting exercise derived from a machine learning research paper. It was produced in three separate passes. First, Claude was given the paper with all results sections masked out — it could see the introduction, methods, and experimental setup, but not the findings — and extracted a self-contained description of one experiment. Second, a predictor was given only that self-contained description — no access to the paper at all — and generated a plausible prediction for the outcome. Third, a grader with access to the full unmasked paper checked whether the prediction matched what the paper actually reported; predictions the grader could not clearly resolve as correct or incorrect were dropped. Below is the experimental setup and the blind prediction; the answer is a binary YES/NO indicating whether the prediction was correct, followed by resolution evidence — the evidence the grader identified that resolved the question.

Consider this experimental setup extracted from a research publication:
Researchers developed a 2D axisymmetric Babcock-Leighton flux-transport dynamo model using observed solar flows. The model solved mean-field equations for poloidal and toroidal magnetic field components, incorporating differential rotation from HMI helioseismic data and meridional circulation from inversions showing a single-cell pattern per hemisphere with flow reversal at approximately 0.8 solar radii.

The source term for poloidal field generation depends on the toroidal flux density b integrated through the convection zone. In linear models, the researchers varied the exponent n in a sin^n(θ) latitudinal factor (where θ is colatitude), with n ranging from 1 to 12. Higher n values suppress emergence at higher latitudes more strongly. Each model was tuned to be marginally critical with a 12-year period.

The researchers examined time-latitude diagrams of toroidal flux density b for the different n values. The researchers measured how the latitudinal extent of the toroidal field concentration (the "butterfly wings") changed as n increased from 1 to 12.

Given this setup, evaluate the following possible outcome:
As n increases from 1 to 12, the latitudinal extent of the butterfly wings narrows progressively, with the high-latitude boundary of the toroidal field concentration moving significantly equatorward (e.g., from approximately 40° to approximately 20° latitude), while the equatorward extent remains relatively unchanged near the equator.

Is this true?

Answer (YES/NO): NO